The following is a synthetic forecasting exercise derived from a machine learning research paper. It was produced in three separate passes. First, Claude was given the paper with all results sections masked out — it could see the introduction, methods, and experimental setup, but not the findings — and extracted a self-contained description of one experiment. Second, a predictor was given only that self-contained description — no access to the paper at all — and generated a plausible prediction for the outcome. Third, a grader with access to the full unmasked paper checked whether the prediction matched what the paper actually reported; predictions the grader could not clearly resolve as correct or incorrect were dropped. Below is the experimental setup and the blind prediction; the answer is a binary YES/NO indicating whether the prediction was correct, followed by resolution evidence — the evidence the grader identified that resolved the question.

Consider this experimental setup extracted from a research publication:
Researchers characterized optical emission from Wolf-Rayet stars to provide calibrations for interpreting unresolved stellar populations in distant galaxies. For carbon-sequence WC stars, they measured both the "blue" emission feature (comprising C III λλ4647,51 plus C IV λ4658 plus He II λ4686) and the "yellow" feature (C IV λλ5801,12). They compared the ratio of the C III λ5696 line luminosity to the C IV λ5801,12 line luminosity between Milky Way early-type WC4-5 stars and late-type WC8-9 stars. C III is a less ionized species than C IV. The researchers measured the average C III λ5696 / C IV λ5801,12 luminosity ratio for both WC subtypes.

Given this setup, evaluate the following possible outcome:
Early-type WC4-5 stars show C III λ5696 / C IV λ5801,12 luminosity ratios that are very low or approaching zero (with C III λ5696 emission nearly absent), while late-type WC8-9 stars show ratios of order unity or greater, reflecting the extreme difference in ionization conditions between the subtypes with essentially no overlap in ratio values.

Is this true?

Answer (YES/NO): YES